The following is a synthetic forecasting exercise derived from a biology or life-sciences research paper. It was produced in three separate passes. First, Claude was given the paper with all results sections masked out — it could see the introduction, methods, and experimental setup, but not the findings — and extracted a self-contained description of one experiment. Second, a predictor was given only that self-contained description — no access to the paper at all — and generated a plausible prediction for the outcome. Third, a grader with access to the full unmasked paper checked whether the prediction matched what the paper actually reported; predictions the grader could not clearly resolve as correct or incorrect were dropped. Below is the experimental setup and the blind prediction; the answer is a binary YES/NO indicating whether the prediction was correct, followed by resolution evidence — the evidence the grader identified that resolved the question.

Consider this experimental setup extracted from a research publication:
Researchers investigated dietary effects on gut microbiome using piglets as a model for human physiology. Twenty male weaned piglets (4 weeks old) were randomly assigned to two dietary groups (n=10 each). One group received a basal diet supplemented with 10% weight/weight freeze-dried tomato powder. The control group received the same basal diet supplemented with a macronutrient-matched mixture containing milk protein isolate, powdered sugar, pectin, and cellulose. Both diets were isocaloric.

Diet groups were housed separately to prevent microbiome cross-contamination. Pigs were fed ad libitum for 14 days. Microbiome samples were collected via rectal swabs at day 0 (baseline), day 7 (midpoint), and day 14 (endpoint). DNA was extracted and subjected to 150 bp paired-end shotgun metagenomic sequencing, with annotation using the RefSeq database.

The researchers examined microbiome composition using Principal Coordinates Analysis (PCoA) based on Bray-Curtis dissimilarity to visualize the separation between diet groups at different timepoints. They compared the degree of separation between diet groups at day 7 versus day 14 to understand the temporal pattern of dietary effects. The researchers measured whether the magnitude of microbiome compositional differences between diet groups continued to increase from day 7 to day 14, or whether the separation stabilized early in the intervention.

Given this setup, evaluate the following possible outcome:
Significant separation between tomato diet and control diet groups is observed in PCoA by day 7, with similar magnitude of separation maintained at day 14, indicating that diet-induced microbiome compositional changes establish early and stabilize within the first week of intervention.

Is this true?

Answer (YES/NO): NO